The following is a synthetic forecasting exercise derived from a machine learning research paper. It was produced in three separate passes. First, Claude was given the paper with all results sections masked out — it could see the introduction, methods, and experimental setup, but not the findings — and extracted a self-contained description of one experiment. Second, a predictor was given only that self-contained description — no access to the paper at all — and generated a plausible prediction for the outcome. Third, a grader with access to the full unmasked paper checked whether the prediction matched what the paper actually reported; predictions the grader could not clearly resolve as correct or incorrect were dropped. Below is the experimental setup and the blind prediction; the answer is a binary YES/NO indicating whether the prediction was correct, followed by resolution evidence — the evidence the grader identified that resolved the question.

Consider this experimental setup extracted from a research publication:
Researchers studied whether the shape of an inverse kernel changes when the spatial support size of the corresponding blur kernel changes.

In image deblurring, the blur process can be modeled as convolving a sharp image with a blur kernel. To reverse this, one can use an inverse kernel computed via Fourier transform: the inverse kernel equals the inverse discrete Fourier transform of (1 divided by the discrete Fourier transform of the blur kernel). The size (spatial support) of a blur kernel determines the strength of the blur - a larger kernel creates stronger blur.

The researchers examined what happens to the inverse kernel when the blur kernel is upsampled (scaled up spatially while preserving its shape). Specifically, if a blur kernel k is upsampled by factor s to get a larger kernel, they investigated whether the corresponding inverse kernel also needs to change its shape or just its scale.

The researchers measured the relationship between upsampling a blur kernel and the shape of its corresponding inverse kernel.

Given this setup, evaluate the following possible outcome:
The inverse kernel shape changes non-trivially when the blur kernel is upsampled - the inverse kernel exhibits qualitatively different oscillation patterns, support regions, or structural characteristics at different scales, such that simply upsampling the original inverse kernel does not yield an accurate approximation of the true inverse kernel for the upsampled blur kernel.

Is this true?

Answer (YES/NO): NO